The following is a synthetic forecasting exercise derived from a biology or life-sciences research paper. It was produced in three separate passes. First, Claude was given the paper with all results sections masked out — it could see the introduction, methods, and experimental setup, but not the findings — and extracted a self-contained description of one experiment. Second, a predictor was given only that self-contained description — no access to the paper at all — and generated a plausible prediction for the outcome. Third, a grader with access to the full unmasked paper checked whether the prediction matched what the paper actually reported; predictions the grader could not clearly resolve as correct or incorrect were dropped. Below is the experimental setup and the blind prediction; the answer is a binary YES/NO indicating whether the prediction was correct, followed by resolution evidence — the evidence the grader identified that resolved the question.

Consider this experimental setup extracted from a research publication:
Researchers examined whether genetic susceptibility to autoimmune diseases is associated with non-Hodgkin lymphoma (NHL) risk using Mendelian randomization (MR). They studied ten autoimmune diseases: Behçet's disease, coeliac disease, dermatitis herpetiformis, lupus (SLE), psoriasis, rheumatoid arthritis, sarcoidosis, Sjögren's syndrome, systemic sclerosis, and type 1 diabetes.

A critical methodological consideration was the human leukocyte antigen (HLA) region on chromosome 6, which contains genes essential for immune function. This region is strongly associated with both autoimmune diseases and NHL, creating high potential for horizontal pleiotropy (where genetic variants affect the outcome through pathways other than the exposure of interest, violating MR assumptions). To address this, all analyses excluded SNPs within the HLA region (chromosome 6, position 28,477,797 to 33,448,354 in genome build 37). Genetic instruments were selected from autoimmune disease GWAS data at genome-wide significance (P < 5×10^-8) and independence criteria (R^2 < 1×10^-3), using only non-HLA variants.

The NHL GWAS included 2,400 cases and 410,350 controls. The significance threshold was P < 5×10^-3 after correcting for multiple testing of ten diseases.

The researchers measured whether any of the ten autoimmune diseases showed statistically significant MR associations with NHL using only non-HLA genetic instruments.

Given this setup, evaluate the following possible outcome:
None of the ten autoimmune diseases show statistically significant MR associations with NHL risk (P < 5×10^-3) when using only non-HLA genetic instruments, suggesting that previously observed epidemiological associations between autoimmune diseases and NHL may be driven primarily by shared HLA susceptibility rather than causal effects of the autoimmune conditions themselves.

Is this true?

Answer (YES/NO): NO